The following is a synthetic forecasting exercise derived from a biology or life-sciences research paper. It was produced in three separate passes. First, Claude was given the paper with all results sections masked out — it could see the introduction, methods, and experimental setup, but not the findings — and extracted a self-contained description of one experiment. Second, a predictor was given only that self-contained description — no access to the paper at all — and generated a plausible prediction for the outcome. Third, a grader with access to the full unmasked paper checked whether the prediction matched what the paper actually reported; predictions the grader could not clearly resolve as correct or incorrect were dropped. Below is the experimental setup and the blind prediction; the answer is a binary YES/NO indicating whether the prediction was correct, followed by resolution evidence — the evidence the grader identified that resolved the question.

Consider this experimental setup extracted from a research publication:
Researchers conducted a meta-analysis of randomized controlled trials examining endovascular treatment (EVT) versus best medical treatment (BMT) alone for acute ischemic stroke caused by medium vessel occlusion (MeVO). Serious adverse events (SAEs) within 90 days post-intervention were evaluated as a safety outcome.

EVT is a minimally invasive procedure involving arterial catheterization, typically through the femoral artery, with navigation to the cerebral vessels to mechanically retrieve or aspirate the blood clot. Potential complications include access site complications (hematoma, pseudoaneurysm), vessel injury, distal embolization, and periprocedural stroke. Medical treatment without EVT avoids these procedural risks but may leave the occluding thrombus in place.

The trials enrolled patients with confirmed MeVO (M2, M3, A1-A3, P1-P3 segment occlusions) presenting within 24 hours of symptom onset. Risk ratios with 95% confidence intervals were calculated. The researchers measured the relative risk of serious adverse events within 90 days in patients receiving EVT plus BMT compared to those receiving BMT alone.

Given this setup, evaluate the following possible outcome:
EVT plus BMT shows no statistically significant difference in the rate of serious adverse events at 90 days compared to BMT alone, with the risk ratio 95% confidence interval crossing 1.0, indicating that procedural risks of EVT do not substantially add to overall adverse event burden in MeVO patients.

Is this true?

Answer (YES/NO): NO